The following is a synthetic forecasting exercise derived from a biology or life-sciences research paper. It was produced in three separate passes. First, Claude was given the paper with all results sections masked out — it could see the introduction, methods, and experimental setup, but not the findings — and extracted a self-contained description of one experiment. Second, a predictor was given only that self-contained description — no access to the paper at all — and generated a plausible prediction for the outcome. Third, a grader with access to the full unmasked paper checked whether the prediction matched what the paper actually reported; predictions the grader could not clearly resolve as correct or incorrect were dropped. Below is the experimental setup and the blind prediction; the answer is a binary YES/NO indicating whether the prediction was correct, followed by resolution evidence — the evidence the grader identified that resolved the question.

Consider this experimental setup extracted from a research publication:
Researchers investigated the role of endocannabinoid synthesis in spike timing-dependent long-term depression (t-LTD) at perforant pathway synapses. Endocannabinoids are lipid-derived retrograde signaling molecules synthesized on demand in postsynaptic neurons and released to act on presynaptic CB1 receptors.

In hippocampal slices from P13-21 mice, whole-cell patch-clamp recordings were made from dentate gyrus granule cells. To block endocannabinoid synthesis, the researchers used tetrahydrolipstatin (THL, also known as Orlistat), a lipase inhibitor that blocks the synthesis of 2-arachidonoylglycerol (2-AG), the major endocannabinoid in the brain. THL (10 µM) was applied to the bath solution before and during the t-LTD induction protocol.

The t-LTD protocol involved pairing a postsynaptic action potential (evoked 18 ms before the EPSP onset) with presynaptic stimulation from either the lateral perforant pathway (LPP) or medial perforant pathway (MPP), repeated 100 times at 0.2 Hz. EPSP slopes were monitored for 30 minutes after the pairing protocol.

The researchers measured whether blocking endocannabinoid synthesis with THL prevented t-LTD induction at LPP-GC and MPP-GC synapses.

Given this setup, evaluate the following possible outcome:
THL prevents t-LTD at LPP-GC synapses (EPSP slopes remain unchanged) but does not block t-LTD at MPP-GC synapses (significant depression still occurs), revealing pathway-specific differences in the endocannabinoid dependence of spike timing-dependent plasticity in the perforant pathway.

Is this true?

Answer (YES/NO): NO